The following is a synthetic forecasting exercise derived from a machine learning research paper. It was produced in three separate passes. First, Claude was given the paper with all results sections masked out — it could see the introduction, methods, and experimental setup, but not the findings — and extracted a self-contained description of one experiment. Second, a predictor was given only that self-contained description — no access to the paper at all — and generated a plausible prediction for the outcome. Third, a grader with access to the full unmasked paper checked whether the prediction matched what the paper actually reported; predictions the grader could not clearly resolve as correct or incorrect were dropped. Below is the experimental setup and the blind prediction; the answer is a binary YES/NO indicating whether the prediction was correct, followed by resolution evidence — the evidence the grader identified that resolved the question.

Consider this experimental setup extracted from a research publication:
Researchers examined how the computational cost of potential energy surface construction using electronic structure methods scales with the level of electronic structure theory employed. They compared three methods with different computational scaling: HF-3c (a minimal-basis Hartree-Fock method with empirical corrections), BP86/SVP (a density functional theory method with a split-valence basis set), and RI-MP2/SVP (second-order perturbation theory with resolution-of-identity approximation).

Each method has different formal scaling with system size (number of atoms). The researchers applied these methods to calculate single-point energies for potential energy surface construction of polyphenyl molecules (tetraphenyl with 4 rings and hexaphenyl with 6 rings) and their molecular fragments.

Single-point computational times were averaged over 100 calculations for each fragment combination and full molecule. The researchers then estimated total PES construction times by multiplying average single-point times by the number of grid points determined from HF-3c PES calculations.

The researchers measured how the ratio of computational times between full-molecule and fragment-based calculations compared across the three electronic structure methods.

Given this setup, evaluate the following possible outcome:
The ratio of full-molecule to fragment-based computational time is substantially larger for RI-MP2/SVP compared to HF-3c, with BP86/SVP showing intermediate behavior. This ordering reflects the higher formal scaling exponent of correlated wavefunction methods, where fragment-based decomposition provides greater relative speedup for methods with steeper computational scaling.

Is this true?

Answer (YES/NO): NO